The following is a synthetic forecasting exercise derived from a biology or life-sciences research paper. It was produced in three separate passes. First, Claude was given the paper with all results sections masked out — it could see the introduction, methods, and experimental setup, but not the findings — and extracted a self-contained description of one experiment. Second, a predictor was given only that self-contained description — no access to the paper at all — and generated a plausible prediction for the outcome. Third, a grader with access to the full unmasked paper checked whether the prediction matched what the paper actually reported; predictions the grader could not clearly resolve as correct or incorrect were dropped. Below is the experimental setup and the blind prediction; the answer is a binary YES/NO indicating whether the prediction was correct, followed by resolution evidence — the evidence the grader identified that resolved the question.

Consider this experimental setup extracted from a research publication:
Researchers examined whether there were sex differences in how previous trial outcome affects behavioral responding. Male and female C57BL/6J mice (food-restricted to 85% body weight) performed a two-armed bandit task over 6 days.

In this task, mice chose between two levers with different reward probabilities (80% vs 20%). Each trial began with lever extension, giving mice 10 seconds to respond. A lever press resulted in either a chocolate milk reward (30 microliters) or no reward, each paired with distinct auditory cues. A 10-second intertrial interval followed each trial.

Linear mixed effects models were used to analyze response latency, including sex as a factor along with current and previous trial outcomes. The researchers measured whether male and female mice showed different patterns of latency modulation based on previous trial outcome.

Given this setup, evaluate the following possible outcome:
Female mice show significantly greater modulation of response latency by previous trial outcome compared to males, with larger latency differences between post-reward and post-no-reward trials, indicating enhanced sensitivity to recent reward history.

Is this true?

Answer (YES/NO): NO